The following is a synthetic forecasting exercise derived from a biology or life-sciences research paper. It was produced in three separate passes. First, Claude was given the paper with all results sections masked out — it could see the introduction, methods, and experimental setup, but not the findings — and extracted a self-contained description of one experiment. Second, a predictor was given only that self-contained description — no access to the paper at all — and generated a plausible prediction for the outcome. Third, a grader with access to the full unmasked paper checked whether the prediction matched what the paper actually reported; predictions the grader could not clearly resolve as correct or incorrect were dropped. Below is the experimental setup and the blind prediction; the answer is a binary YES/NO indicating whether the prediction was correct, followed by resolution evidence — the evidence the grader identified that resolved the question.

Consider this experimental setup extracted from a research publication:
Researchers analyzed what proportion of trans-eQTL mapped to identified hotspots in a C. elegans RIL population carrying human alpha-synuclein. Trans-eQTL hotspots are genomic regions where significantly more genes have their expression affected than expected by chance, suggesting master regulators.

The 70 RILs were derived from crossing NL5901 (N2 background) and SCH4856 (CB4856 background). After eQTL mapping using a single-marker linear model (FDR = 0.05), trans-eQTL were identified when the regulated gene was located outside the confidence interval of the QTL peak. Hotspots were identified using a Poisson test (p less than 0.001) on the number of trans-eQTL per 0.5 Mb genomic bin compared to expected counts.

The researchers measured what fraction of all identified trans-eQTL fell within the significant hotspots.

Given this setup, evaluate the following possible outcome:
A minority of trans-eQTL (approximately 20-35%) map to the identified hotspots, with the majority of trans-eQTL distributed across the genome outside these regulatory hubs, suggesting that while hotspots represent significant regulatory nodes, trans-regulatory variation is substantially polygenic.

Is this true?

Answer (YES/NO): NO